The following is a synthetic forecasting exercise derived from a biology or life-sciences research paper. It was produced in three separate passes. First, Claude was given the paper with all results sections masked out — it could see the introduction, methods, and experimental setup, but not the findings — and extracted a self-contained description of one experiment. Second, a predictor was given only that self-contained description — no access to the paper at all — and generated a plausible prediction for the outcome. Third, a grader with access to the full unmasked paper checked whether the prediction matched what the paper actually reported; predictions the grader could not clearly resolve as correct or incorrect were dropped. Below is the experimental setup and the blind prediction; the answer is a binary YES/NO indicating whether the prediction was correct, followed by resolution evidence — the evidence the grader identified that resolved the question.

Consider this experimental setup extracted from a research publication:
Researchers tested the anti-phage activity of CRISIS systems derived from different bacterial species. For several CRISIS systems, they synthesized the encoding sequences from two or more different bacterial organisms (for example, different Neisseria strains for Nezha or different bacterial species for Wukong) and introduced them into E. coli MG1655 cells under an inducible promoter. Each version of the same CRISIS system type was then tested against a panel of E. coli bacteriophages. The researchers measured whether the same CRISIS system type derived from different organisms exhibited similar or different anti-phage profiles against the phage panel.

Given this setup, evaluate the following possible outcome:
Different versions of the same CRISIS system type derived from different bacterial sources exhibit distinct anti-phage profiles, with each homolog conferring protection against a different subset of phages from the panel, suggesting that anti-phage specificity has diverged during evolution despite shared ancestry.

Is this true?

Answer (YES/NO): YES